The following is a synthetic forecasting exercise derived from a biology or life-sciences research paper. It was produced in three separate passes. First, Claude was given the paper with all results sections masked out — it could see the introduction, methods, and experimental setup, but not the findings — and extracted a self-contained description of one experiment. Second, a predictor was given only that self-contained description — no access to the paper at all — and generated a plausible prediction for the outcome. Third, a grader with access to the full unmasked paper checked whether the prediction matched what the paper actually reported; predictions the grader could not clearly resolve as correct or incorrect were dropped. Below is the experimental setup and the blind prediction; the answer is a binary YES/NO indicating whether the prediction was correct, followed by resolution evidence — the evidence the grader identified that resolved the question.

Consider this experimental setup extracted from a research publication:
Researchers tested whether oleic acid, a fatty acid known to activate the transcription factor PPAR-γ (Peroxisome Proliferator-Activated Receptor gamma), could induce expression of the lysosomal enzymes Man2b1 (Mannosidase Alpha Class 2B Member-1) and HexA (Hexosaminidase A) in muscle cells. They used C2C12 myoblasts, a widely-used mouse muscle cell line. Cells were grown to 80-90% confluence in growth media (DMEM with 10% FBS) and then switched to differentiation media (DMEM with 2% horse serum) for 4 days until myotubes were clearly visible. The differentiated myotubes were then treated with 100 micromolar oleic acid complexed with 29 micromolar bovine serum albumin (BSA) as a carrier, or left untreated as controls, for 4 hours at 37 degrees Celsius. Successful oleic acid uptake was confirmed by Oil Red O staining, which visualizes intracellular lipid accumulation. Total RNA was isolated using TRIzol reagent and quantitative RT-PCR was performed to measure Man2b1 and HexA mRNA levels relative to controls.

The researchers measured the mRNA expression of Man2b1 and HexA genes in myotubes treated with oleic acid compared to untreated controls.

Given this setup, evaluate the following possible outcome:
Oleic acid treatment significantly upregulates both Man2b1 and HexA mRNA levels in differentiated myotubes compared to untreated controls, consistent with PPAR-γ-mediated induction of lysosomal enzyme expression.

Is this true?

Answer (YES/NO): YES